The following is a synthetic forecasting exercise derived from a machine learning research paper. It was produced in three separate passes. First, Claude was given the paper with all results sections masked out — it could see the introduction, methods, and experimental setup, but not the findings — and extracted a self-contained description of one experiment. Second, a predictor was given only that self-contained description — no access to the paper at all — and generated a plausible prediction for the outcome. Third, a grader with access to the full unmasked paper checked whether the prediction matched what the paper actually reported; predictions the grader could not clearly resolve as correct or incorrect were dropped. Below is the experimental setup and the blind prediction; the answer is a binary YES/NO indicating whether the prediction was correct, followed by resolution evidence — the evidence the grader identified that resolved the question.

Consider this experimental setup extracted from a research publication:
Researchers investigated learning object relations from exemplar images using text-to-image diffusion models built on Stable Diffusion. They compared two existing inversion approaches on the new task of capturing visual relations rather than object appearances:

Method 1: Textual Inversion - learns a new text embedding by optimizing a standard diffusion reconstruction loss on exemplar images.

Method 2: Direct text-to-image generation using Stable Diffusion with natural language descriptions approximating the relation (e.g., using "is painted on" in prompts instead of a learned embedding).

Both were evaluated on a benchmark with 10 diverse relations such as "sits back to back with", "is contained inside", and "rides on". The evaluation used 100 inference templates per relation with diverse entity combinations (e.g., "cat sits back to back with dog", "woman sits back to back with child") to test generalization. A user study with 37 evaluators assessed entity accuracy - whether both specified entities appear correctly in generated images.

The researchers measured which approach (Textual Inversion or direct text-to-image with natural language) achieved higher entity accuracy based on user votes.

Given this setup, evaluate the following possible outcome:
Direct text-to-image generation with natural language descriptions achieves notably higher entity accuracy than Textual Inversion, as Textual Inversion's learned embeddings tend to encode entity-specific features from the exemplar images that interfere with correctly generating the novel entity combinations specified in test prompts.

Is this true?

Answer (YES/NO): YES